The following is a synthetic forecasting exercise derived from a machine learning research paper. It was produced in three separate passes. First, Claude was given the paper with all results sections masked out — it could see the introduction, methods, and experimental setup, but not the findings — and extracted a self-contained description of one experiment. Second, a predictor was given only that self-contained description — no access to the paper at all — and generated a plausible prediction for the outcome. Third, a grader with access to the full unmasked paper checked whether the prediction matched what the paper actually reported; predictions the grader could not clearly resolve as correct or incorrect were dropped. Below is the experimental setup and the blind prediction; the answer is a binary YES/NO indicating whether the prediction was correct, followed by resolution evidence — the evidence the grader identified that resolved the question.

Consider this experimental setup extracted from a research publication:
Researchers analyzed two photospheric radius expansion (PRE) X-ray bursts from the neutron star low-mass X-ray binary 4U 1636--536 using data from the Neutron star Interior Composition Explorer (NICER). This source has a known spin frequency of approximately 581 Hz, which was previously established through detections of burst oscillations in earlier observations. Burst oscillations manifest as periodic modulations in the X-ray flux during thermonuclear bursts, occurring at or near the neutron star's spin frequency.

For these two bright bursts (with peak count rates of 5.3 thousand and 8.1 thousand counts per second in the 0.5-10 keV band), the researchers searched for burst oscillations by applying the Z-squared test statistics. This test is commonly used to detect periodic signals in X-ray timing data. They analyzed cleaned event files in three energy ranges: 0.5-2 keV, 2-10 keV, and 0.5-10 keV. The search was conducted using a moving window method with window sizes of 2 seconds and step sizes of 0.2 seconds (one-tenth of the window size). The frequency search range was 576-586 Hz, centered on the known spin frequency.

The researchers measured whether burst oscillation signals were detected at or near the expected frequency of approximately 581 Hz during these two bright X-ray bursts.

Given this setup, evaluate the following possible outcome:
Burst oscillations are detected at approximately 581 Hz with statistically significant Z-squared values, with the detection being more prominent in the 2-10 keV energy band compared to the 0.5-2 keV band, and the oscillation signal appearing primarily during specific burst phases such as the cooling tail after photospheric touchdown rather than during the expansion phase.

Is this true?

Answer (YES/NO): NO